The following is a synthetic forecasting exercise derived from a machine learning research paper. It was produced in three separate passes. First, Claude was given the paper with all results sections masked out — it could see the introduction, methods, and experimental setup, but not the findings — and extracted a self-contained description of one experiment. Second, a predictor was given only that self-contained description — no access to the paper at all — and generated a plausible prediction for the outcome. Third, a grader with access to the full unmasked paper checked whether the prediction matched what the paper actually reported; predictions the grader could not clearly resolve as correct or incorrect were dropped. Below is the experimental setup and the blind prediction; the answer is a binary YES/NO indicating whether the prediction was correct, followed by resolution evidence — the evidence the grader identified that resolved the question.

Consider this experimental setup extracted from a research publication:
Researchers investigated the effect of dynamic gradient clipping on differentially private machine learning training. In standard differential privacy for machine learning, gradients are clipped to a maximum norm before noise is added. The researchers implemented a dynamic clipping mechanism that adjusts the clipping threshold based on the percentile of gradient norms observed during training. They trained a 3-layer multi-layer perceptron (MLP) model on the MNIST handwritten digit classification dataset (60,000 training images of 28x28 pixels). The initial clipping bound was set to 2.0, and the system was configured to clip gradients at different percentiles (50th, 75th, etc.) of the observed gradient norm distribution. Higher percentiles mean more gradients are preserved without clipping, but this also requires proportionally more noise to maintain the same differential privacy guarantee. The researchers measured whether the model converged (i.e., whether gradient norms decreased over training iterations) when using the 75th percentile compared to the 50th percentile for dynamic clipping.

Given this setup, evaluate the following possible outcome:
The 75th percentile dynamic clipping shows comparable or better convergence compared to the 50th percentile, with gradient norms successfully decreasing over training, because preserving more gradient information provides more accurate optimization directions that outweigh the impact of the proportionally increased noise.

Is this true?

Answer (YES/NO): NO